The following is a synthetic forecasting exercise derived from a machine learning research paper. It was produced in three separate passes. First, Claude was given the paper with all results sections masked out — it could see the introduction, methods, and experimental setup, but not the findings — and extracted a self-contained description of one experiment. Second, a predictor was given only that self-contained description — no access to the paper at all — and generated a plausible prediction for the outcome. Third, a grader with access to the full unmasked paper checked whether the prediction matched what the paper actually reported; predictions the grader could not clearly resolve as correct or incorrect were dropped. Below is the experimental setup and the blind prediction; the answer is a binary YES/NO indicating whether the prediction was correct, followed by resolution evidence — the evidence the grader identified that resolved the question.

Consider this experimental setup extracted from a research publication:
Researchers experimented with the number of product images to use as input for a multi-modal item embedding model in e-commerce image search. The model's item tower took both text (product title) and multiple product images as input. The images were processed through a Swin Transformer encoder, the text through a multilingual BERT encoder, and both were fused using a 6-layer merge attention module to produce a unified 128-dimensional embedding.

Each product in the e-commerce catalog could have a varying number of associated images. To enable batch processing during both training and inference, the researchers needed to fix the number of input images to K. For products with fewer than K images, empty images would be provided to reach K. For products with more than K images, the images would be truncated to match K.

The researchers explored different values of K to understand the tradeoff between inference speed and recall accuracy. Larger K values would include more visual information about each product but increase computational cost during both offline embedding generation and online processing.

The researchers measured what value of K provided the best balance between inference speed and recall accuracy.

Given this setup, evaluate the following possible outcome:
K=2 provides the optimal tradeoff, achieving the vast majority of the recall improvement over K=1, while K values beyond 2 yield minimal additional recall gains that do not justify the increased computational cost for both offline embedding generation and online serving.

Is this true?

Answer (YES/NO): NO